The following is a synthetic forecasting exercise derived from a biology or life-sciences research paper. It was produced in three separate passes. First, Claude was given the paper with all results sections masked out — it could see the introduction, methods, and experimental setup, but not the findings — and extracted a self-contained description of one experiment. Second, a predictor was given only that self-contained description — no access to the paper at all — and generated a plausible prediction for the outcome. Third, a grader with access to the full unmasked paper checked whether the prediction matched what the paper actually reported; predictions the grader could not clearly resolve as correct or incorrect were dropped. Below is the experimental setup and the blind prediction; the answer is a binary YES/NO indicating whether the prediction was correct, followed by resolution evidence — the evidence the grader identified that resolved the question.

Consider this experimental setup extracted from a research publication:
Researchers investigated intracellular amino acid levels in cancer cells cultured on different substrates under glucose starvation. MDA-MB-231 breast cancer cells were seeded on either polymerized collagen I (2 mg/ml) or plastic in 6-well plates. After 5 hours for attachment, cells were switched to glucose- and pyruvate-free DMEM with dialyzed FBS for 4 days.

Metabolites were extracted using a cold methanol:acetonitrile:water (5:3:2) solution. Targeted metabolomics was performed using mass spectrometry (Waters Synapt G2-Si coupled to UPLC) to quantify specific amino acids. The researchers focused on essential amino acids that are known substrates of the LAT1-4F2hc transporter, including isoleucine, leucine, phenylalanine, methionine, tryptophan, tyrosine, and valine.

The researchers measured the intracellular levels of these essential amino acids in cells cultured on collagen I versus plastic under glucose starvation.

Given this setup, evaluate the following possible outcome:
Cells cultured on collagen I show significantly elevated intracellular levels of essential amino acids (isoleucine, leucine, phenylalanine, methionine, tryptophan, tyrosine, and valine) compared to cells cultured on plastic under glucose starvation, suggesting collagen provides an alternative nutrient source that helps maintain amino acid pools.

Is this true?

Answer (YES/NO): NO